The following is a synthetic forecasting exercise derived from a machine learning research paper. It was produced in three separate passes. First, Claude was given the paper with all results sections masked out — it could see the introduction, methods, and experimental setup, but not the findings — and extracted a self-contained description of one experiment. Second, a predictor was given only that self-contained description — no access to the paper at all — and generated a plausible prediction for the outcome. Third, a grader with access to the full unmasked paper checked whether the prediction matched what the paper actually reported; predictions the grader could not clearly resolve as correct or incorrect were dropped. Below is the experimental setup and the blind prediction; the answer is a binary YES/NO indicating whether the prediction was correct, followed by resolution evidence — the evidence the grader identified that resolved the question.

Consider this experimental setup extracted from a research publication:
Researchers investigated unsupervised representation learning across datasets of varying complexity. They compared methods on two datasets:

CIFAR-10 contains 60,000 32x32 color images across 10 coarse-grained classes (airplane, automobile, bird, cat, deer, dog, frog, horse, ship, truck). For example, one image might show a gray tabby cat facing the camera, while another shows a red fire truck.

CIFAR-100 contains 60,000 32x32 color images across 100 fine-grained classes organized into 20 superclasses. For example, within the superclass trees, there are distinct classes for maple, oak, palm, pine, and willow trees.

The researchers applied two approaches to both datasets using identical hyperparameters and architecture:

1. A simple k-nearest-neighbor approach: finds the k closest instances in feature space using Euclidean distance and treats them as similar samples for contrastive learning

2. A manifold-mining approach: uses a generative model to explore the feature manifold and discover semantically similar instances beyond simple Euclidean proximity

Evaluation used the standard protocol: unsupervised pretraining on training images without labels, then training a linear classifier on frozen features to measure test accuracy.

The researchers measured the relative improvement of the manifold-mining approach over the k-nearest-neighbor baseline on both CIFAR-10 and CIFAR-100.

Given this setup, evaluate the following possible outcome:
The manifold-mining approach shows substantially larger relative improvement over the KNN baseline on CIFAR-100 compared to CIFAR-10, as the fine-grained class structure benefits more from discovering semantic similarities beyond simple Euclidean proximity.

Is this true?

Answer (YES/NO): YES